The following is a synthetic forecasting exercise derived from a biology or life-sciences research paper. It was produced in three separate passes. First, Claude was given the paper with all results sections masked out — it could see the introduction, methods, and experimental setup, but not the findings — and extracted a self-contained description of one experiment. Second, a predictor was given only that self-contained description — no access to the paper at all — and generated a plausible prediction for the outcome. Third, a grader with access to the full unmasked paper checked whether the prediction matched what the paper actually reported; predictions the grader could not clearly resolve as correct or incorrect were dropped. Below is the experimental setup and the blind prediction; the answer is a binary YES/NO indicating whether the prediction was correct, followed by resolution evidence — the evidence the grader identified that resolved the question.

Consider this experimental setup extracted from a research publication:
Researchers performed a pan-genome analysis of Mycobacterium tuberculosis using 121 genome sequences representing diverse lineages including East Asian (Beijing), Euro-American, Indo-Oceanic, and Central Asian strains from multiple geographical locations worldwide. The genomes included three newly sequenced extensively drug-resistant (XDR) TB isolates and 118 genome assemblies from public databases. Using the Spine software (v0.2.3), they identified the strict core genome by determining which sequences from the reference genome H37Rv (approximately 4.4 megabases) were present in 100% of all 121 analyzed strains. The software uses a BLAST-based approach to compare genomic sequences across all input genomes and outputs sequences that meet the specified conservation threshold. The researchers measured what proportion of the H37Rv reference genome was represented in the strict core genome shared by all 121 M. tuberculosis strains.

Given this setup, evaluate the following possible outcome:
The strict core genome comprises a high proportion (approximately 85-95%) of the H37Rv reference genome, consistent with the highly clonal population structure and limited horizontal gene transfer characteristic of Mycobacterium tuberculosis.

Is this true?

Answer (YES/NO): NO